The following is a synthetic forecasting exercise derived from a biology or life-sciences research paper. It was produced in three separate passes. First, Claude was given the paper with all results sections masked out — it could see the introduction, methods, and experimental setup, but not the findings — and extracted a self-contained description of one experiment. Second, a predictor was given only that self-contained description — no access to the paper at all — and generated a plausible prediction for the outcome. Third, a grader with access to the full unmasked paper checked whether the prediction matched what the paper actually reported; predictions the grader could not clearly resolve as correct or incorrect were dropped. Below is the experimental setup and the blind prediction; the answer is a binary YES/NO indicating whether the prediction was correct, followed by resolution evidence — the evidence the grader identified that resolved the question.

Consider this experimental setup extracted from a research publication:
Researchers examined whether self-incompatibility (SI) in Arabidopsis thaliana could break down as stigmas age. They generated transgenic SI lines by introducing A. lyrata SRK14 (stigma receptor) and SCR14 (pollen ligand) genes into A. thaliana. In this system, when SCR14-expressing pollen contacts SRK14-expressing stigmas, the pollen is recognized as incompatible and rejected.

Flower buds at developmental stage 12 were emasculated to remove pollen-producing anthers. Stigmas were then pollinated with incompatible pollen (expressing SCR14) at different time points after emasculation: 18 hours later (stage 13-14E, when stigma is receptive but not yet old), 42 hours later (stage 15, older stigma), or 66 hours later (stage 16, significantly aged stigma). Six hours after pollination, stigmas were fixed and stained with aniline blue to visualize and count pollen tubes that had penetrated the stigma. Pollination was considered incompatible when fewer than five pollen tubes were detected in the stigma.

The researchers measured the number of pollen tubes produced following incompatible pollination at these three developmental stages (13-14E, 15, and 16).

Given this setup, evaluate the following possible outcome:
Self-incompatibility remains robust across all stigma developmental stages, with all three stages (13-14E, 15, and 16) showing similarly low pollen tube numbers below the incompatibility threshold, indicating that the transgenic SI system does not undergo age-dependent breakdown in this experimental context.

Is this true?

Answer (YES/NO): NO